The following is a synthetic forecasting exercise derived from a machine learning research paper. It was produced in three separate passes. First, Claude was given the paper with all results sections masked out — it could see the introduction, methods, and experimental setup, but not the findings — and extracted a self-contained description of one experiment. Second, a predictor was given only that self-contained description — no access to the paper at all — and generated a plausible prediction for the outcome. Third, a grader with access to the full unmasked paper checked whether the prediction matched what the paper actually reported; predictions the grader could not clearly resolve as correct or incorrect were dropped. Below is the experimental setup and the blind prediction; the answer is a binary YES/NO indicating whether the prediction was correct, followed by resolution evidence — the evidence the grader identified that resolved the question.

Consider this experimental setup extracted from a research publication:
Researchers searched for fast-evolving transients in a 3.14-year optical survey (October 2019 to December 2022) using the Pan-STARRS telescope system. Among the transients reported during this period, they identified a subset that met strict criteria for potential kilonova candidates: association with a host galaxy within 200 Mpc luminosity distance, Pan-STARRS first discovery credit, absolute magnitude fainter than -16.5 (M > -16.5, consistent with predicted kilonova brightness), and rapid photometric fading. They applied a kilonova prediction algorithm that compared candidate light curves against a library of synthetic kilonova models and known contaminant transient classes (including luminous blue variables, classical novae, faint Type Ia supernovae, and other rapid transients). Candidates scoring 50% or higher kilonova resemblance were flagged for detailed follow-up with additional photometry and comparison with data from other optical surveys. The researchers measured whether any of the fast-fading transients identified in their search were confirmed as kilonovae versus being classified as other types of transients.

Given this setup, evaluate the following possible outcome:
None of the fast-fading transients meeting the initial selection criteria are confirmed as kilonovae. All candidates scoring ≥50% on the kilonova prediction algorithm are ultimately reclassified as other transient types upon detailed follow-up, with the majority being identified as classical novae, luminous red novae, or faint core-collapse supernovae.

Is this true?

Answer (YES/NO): NO